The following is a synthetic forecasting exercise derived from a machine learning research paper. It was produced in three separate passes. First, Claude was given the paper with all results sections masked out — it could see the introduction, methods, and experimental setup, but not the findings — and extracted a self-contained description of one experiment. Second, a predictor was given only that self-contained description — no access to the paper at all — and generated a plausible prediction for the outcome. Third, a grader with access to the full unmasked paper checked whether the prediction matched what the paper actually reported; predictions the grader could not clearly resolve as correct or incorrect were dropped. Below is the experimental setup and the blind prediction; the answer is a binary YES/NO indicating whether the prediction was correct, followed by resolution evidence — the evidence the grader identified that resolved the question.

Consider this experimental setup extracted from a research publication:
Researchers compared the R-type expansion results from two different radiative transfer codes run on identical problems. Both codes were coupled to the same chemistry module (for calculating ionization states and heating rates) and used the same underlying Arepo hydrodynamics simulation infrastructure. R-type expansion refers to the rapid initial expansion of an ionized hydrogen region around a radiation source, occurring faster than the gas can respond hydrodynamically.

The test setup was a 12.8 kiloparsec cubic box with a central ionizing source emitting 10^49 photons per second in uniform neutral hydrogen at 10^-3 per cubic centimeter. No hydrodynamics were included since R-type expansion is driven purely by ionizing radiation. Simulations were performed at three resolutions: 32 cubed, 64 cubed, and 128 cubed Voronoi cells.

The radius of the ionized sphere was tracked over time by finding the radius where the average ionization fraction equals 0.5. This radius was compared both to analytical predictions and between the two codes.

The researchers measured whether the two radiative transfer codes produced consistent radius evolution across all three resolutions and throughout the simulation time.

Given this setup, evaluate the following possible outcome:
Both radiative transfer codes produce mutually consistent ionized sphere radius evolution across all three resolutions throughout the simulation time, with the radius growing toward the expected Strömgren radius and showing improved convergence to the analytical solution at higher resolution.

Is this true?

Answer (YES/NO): NO